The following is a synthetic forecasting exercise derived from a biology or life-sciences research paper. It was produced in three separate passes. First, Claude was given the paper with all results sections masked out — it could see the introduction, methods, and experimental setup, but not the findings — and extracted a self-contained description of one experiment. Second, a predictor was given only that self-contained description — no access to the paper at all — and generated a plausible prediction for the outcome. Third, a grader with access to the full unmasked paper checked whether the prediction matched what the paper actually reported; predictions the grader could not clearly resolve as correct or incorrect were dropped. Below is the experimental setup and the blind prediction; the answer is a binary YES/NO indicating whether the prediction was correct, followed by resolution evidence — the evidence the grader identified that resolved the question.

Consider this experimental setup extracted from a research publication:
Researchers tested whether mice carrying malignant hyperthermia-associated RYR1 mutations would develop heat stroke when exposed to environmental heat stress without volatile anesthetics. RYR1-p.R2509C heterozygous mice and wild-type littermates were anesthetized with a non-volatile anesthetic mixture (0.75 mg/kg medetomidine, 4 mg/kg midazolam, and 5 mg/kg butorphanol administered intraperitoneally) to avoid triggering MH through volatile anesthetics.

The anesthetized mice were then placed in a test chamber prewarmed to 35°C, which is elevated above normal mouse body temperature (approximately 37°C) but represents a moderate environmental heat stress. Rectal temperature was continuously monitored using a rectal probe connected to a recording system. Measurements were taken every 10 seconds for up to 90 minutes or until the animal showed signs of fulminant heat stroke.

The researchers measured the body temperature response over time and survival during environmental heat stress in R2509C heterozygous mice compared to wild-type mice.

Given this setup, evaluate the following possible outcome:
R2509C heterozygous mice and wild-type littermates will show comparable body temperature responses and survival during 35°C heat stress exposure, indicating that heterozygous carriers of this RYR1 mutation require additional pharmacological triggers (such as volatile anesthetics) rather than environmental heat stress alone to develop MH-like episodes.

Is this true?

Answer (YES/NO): NO